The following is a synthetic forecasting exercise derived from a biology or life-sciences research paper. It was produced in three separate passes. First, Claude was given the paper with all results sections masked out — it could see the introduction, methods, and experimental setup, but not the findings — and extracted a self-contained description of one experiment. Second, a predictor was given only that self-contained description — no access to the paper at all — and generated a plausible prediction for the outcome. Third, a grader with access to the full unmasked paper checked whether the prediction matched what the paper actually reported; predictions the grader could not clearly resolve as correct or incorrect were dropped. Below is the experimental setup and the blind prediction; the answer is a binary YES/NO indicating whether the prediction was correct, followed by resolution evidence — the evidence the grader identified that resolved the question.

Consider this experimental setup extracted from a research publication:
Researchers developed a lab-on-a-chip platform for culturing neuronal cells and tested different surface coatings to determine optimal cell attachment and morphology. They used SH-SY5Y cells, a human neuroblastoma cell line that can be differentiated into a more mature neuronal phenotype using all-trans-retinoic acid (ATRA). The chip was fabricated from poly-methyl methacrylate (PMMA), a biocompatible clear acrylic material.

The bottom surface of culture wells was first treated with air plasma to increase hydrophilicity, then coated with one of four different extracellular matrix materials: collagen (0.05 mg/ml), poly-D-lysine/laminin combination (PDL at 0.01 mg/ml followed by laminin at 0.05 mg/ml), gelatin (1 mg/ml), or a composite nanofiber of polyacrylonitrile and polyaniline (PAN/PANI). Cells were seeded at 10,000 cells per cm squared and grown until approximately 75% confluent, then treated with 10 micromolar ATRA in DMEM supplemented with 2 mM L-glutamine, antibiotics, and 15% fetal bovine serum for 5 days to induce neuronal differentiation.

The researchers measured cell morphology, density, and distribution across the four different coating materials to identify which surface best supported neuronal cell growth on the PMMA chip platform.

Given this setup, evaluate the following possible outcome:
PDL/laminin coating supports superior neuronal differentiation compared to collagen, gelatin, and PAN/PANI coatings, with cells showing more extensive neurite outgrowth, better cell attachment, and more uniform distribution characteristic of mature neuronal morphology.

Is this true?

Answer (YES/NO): YES